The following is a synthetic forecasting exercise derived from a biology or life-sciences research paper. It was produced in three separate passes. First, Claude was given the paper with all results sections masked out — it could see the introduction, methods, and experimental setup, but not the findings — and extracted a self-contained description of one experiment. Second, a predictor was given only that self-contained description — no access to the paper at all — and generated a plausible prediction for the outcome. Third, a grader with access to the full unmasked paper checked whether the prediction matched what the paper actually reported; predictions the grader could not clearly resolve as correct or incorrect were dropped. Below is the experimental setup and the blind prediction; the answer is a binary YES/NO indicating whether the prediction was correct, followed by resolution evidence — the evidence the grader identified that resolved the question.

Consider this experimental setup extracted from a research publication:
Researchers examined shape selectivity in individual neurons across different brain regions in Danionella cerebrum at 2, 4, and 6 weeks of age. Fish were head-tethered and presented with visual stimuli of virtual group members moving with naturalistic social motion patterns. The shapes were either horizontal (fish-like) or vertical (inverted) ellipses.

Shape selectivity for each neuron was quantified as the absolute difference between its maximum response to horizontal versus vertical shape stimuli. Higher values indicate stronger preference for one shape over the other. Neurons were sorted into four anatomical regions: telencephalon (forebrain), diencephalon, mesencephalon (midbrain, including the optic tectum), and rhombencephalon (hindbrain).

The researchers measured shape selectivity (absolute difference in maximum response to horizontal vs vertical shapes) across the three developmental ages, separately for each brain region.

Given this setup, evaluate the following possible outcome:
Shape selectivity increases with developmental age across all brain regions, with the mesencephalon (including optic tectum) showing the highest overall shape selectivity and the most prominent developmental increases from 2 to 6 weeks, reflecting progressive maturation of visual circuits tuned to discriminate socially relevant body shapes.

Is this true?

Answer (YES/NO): NO